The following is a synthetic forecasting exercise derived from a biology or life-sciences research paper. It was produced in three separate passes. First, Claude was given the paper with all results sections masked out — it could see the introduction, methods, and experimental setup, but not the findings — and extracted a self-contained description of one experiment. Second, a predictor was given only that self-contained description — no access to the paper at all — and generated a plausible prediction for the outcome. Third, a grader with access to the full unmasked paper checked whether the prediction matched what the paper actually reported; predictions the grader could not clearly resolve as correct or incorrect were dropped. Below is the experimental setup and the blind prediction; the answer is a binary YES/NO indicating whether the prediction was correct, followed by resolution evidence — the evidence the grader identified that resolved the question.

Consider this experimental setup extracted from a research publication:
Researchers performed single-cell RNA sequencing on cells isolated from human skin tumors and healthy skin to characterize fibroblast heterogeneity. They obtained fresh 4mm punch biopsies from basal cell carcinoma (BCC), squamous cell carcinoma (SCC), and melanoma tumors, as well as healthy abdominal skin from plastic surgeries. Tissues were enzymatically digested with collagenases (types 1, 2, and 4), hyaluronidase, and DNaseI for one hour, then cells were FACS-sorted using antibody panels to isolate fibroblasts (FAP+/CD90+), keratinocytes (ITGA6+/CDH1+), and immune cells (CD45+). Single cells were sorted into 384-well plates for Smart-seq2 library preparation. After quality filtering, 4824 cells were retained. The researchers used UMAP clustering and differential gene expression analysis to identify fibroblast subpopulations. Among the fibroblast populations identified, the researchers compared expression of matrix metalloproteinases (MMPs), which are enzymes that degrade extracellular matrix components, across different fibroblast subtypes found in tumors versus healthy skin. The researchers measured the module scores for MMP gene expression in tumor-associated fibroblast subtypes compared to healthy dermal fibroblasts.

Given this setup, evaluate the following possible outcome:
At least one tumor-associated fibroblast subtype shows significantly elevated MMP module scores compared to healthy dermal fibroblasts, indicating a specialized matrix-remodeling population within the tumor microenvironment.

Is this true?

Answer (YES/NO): YES